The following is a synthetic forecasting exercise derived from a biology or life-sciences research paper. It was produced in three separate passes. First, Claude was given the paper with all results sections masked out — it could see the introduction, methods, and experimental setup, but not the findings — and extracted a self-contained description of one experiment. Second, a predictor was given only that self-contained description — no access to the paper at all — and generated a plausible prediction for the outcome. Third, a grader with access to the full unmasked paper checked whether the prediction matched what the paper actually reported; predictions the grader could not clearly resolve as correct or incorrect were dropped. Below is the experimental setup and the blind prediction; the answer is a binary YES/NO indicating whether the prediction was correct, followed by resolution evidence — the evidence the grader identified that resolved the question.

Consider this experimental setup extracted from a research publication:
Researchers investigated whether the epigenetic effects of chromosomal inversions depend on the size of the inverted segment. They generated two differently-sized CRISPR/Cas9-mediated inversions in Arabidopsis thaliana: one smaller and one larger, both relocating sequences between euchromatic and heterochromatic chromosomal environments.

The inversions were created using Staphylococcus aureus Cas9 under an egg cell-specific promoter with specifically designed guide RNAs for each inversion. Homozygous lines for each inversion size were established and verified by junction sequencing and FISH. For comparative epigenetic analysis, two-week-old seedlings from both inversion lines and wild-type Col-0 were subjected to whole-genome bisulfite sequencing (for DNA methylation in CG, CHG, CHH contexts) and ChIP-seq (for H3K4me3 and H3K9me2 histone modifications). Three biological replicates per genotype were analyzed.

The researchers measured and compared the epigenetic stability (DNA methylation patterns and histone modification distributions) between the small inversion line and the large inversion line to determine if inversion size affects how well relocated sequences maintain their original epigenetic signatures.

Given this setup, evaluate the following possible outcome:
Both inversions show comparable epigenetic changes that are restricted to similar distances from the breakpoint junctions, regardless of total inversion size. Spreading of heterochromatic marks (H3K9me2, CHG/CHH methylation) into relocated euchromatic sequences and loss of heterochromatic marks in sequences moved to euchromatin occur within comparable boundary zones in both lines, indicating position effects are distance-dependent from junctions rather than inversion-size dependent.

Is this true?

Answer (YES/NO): NO